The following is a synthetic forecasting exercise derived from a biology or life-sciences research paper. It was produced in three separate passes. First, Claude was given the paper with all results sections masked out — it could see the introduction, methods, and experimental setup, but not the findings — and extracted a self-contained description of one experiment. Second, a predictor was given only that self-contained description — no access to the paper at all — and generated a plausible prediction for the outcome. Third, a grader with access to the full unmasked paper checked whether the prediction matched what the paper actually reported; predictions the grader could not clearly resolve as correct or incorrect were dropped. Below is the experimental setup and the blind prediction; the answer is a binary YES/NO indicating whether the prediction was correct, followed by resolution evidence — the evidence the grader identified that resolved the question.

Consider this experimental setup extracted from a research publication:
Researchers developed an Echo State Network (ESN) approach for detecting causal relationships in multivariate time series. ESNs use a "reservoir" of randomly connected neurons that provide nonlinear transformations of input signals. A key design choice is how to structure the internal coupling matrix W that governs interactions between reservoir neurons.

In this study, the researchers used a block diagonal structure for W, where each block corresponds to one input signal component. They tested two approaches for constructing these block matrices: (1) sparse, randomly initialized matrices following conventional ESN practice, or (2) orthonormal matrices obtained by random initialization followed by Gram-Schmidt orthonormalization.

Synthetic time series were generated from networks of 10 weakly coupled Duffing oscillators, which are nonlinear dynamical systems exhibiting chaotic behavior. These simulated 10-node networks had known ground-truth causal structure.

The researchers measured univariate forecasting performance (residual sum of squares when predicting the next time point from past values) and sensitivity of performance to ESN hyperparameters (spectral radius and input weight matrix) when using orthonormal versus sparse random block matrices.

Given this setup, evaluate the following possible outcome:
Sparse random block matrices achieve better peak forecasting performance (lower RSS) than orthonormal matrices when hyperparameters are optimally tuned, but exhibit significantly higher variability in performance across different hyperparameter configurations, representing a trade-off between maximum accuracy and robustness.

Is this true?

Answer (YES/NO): NO